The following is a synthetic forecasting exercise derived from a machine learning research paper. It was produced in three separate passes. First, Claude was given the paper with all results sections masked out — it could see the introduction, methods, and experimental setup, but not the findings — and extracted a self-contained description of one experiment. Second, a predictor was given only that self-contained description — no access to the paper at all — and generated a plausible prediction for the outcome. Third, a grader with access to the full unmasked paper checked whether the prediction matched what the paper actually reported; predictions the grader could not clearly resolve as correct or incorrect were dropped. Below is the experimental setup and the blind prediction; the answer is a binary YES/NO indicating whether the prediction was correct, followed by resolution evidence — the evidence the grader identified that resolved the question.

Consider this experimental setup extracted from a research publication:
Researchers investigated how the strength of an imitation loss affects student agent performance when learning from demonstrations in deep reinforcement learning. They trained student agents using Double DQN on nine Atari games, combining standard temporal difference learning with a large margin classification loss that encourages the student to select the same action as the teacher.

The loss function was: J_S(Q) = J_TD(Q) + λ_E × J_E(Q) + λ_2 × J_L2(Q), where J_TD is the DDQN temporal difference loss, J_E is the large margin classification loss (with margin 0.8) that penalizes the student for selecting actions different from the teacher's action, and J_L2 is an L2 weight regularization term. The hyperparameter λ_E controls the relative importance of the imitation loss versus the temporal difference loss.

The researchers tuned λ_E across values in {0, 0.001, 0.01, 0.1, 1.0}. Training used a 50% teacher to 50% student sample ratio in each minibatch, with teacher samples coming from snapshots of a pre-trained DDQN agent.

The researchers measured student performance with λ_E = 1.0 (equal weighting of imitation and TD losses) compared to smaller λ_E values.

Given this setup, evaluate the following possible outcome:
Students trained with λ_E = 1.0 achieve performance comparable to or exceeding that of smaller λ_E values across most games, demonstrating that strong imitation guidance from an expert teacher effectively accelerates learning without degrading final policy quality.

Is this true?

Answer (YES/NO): NO